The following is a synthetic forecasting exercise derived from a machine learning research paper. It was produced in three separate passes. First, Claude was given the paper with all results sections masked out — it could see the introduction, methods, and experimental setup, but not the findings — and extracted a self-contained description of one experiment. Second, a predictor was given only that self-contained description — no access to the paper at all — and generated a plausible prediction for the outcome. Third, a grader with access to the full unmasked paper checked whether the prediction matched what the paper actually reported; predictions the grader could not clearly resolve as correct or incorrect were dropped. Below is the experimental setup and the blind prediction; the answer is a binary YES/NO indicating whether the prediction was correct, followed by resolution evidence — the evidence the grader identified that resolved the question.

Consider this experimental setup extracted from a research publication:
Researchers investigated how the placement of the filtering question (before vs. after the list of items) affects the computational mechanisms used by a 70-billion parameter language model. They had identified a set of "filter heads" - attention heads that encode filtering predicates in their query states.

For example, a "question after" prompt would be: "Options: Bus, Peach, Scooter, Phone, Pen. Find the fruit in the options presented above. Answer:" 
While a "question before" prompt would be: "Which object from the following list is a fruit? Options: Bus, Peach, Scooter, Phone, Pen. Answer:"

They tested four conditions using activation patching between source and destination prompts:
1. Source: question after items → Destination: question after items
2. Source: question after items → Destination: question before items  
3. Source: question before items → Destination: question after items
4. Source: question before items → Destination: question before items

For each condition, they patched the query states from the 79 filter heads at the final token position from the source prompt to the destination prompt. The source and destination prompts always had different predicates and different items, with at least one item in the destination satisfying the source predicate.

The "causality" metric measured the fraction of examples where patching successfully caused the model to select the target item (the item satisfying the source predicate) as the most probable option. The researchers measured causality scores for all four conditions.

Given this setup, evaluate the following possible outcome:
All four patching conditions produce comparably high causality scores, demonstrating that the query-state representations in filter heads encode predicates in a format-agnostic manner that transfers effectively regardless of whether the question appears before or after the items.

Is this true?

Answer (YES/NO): NO